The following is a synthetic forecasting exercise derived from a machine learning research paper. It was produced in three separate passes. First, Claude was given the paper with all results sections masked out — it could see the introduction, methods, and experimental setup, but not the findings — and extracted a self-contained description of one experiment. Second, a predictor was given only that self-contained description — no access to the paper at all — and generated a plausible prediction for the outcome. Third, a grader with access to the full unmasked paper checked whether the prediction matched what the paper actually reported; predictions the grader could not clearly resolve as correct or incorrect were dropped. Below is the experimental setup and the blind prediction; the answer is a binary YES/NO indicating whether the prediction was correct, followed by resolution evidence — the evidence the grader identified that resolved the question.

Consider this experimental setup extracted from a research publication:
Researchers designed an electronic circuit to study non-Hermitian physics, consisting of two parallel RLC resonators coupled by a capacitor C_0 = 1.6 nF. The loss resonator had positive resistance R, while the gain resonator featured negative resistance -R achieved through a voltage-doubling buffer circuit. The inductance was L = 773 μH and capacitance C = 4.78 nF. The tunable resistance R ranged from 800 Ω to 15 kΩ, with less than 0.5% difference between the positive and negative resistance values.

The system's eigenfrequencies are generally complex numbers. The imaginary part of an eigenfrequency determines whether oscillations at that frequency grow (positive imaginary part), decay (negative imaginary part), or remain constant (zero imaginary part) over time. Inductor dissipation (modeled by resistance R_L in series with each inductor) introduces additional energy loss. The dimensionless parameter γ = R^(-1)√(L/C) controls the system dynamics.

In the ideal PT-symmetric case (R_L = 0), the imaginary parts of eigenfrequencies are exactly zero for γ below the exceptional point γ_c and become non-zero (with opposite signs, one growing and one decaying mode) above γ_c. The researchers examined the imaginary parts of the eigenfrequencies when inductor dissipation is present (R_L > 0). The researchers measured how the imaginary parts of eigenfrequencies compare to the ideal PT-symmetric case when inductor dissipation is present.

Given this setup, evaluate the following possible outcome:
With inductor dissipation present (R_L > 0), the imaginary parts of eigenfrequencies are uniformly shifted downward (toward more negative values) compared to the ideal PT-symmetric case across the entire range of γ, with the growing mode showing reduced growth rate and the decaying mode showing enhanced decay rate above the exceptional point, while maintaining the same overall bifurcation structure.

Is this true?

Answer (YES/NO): YES